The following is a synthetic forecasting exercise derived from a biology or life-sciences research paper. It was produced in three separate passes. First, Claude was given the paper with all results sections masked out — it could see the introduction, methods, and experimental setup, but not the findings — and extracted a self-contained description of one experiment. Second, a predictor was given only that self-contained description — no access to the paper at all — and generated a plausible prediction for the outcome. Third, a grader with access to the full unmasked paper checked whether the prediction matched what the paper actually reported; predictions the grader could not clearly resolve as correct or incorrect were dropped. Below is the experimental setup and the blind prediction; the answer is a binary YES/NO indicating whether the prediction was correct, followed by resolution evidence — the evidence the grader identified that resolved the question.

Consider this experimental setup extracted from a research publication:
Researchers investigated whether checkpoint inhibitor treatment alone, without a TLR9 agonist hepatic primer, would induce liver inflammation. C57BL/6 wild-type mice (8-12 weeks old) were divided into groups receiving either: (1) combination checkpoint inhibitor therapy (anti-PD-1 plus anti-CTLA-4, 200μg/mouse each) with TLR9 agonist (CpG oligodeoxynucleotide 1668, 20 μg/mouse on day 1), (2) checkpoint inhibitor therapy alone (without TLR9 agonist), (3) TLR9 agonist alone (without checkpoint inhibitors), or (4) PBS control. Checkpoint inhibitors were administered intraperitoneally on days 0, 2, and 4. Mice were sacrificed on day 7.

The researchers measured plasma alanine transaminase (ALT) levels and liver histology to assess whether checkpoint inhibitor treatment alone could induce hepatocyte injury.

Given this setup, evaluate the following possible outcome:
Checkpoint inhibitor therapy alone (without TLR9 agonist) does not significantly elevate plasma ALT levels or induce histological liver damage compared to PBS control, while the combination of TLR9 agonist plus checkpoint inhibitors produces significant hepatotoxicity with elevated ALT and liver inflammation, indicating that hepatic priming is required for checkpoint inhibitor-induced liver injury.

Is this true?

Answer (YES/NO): YES